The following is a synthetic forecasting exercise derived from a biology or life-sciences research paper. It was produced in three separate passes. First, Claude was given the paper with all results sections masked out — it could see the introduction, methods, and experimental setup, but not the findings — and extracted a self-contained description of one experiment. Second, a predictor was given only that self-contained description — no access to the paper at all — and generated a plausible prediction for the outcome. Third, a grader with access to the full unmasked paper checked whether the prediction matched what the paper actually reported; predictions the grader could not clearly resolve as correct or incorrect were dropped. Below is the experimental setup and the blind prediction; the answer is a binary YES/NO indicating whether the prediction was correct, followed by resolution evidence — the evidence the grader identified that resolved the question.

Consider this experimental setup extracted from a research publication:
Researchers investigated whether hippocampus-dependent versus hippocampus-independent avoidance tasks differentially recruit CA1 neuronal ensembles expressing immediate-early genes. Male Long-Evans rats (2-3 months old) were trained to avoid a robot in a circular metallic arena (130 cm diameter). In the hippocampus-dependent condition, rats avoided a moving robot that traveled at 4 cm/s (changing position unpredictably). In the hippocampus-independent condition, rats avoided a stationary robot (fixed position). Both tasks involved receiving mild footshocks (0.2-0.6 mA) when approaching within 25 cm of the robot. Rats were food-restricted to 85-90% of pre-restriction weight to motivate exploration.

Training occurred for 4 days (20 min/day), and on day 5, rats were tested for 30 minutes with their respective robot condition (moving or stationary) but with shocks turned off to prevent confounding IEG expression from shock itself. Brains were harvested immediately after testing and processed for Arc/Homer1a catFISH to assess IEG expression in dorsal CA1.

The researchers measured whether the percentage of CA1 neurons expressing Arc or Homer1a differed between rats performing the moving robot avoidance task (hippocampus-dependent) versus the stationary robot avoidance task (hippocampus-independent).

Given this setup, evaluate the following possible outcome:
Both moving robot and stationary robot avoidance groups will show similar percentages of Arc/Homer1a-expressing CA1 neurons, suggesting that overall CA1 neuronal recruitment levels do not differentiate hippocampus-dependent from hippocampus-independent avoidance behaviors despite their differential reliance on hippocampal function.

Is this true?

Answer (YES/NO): YES